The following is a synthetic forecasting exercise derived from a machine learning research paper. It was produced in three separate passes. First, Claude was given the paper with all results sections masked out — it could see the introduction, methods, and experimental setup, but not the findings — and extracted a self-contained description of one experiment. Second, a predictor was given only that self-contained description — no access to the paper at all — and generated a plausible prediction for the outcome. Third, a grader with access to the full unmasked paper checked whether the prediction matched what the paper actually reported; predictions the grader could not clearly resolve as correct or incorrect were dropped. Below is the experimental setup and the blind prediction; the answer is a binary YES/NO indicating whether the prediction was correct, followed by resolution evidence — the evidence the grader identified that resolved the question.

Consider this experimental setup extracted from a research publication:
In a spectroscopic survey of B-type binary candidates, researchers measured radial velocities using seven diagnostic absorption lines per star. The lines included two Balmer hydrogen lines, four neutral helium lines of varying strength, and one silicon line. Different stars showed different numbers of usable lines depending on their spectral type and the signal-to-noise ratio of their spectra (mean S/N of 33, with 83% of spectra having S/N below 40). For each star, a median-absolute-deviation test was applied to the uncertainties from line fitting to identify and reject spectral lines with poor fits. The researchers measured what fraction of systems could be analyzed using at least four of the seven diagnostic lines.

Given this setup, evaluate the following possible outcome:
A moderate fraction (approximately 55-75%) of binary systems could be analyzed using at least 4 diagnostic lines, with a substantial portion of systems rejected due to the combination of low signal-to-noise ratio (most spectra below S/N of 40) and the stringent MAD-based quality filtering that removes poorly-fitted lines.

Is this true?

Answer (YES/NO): NO